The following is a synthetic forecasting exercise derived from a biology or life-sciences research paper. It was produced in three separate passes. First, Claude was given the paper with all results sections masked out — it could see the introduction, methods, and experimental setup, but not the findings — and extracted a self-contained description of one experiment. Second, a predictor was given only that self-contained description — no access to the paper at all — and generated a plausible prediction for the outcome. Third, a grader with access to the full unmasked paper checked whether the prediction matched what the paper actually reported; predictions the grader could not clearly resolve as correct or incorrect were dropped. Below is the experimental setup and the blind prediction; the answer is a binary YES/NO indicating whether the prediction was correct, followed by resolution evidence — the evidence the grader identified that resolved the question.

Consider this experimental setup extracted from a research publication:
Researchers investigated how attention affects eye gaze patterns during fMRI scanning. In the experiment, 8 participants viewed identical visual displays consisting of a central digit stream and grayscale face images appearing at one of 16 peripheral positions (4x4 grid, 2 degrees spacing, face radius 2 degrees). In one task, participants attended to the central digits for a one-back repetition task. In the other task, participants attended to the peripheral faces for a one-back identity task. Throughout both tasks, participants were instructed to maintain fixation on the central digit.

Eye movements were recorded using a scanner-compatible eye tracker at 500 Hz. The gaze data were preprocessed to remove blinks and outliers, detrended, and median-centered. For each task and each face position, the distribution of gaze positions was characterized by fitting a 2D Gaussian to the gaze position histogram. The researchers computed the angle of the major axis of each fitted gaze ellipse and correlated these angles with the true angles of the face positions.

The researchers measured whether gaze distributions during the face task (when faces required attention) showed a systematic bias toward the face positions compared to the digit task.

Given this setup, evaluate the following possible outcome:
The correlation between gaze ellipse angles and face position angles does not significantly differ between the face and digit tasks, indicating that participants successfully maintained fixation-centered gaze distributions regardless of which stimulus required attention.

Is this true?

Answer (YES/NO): YES